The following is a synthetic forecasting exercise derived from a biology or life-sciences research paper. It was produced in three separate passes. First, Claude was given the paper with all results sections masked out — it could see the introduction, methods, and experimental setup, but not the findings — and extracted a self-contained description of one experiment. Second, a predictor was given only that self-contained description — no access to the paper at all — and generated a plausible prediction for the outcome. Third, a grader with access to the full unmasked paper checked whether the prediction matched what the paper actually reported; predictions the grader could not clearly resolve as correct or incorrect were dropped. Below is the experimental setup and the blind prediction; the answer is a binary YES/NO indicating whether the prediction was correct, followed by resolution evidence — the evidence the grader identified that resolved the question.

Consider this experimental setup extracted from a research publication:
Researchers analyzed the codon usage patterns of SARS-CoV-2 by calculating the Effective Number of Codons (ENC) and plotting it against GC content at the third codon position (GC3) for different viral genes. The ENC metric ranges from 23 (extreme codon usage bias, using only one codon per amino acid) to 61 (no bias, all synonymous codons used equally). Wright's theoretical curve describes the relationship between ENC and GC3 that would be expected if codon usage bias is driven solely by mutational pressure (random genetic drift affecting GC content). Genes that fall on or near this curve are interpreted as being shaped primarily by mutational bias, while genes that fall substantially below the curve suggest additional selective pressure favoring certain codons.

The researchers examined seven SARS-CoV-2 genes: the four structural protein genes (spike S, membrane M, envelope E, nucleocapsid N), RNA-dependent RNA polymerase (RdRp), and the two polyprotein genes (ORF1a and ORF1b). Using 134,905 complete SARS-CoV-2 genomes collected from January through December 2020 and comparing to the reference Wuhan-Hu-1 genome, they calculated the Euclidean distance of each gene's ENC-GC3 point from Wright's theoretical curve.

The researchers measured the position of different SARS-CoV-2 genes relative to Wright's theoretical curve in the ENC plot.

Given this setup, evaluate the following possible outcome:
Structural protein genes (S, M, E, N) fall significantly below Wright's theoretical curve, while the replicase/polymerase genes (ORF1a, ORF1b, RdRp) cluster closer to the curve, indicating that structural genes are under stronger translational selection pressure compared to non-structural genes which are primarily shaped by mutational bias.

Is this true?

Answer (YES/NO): NO